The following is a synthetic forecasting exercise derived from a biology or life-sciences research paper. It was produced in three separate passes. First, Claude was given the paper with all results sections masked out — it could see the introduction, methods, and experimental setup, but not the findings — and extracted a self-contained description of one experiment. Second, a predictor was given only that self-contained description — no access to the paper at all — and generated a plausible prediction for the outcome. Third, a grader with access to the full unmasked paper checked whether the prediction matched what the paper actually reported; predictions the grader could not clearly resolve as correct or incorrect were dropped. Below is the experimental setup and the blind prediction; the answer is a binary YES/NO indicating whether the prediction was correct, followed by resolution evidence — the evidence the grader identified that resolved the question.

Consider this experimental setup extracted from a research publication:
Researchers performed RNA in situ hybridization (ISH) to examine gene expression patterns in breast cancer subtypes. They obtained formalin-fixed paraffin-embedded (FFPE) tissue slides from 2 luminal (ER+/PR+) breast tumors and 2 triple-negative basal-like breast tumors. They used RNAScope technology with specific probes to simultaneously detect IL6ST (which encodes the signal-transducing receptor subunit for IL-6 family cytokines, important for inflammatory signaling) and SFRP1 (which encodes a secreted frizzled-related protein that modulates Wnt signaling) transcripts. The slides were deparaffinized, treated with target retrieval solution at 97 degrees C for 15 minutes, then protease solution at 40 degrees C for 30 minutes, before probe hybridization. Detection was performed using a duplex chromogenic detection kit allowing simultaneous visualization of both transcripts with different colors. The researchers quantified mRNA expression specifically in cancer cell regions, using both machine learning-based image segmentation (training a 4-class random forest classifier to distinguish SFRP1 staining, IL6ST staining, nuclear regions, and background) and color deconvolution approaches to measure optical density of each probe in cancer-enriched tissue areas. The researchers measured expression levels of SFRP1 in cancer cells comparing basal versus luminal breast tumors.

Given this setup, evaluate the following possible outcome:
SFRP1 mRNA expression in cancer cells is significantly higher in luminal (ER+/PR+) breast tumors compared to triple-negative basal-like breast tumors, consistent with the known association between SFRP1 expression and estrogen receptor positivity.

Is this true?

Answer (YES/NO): NO